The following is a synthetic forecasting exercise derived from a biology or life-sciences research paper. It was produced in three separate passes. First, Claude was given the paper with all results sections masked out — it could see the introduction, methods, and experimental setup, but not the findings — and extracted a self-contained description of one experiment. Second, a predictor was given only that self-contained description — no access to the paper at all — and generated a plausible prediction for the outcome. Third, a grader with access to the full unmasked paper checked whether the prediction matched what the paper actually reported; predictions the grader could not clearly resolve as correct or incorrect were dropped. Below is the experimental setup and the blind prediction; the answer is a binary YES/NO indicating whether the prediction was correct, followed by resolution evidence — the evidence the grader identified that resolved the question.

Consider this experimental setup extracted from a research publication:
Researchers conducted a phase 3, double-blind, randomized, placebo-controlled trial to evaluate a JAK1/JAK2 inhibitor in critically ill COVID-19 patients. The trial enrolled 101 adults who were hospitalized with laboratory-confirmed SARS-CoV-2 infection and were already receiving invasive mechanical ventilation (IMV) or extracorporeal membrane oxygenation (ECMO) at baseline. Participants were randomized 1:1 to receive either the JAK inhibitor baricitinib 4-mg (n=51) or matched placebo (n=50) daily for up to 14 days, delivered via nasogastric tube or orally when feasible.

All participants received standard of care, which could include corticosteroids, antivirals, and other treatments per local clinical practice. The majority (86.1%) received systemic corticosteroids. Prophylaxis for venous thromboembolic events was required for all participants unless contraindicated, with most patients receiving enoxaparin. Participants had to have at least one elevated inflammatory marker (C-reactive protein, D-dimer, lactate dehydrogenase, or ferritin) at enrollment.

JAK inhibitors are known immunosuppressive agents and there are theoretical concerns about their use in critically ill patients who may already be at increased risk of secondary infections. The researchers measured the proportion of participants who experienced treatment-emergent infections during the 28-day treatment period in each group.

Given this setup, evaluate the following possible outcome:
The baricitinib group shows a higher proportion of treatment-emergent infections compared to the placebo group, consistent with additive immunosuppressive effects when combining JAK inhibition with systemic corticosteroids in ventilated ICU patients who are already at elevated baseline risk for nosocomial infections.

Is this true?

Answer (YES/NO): NO